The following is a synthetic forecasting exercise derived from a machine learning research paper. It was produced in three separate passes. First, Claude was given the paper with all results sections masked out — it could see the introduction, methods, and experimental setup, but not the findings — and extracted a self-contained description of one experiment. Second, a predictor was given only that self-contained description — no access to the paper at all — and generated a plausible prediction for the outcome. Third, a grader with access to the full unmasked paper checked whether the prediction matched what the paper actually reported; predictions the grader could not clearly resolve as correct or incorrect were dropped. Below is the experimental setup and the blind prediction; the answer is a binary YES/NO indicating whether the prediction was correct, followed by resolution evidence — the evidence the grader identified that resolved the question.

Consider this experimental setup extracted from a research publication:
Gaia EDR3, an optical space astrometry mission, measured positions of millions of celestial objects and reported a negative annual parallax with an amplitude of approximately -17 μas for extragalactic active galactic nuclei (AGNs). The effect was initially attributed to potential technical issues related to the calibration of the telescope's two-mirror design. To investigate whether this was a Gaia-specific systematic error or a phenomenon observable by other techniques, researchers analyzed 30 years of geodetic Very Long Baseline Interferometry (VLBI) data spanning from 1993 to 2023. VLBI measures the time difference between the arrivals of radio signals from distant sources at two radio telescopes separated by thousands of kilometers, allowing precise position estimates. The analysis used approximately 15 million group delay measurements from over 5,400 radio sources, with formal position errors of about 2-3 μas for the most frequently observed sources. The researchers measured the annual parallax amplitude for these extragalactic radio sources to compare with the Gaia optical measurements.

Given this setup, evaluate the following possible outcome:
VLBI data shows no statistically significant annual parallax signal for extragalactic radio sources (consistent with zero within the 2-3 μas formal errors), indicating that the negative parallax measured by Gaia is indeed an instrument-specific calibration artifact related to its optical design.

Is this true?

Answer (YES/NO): NO